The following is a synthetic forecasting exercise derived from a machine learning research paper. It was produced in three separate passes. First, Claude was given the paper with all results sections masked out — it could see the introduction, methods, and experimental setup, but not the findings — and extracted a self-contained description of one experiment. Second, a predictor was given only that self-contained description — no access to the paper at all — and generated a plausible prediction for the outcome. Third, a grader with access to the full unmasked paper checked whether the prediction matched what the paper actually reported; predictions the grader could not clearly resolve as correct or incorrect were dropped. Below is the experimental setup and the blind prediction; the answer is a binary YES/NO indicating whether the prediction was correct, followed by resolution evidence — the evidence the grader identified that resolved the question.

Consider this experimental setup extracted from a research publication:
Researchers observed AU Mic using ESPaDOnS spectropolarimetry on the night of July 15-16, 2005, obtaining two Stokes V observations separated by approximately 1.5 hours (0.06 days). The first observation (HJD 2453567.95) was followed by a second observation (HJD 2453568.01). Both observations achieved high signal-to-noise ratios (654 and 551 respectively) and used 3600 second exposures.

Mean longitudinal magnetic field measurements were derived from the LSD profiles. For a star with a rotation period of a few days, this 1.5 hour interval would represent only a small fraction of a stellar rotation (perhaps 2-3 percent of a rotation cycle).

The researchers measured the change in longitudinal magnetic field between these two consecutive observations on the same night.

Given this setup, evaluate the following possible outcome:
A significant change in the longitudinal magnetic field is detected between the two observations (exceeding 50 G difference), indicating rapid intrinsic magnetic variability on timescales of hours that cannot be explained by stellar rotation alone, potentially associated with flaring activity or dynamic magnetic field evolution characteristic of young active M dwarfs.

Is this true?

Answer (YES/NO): NO